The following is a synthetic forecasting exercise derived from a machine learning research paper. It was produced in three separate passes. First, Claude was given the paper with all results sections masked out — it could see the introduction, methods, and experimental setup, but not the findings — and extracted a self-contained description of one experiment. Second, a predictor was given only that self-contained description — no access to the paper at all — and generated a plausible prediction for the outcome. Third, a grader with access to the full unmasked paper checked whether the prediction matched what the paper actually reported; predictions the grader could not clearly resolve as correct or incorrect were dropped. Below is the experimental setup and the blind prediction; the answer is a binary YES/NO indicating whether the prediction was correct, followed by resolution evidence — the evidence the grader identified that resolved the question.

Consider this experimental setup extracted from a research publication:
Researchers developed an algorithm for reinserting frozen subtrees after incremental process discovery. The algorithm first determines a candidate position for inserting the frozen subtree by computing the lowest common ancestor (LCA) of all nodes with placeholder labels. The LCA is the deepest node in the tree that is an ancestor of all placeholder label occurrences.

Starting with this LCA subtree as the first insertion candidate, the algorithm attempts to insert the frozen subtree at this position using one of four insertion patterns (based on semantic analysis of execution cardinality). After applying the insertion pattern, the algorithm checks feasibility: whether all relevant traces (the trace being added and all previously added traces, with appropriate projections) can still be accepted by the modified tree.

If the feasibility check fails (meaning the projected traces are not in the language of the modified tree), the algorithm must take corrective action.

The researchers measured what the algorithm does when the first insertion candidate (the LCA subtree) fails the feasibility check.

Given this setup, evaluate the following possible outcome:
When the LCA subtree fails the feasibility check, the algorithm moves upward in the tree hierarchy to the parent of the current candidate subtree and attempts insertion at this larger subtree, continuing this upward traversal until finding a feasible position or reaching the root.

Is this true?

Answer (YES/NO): YES